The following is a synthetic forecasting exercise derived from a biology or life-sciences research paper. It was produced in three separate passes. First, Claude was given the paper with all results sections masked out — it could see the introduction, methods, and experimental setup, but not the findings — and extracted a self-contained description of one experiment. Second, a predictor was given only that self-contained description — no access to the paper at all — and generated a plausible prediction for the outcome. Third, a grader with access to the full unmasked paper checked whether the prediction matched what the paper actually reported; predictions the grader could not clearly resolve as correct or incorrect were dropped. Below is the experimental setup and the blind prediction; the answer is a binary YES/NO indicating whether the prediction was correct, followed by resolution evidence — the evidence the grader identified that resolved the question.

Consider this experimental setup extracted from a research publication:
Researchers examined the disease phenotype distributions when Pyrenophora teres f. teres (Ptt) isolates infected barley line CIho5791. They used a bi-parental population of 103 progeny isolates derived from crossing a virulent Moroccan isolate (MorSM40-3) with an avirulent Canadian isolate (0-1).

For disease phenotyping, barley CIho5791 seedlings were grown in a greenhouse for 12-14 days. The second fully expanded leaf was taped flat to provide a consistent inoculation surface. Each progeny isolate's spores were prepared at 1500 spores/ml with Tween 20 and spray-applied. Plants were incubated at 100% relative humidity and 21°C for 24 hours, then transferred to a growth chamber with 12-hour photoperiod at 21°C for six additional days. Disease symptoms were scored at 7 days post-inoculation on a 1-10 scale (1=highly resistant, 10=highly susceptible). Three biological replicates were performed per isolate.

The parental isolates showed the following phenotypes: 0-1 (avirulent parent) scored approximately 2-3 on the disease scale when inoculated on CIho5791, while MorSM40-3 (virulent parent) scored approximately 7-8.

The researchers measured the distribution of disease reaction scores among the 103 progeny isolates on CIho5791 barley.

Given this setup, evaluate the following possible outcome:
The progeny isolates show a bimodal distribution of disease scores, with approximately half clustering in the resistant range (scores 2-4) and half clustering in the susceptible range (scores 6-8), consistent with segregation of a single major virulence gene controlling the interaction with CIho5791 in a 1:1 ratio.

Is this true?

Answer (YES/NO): NO